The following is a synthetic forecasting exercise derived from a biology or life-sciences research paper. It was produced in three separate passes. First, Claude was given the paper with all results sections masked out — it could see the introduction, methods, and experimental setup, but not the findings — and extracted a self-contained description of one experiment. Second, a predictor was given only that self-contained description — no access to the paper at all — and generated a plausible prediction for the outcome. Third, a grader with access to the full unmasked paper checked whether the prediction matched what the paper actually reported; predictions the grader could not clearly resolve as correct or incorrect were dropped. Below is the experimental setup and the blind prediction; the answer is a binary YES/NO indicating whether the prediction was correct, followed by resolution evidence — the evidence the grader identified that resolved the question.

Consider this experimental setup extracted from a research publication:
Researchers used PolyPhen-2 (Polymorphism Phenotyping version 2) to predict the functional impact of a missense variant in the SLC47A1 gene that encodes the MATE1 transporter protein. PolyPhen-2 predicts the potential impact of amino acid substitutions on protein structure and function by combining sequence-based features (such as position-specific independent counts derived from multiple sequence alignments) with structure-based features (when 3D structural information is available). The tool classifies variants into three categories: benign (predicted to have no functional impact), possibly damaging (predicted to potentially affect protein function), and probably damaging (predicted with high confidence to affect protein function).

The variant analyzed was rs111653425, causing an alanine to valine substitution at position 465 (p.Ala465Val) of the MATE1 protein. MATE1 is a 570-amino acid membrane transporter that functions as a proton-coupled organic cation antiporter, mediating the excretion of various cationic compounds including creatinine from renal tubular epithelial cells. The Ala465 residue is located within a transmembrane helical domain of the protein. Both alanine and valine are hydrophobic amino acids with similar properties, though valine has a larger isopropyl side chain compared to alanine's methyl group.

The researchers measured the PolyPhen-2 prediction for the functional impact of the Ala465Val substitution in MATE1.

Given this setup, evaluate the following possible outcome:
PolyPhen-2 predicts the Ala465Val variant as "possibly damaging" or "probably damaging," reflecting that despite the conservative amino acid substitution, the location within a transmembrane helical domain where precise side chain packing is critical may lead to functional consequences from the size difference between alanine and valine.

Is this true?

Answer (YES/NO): NO